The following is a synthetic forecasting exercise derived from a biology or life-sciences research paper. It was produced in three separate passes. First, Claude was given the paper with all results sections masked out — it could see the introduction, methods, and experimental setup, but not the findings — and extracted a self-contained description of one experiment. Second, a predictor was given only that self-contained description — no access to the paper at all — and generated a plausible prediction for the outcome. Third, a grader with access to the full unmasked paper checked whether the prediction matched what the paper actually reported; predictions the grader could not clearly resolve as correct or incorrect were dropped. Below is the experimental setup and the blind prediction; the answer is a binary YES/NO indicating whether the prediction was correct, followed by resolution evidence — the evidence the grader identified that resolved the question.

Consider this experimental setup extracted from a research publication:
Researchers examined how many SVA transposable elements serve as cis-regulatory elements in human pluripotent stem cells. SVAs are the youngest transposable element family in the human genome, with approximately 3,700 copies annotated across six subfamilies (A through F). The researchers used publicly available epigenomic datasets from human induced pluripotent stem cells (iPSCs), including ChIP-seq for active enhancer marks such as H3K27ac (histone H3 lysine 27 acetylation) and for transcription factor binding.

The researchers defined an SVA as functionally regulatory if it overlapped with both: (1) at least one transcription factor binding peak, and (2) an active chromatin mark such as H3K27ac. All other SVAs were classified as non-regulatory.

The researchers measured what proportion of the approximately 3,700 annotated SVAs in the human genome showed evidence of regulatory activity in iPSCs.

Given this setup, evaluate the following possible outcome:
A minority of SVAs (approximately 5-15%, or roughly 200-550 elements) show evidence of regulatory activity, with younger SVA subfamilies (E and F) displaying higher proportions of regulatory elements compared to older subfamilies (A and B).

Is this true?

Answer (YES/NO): NO